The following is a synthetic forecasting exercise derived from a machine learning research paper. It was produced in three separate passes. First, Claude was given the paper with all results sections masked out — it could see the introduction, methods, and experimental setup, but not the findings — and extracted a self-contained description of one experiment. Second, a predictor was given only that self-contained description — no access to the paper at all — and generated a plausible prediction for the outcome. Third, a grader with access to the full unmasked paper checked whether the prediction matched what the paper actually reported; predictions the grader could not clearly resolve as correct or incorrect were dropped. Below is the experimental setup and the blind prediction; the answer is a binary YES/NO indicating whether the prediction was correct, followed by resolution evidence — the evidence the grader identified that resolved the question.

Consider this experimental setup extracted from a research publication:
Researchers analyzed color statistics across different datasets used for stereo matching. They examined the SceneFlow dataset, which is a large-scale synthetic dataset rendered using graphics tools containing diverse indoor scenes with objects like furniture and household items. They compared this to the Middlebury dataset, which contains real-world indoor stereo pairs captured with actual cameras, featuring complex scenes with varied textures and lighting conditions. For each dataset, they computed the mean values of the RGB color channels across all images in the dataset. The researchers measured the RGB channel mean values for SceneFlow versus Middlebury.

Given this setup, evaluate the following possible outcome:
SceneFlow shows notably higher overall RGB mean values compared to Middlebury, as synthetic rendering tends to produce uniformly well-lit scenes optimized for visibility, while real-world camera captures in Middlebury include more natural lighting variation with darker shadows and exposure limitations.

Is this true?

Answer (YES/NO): NO